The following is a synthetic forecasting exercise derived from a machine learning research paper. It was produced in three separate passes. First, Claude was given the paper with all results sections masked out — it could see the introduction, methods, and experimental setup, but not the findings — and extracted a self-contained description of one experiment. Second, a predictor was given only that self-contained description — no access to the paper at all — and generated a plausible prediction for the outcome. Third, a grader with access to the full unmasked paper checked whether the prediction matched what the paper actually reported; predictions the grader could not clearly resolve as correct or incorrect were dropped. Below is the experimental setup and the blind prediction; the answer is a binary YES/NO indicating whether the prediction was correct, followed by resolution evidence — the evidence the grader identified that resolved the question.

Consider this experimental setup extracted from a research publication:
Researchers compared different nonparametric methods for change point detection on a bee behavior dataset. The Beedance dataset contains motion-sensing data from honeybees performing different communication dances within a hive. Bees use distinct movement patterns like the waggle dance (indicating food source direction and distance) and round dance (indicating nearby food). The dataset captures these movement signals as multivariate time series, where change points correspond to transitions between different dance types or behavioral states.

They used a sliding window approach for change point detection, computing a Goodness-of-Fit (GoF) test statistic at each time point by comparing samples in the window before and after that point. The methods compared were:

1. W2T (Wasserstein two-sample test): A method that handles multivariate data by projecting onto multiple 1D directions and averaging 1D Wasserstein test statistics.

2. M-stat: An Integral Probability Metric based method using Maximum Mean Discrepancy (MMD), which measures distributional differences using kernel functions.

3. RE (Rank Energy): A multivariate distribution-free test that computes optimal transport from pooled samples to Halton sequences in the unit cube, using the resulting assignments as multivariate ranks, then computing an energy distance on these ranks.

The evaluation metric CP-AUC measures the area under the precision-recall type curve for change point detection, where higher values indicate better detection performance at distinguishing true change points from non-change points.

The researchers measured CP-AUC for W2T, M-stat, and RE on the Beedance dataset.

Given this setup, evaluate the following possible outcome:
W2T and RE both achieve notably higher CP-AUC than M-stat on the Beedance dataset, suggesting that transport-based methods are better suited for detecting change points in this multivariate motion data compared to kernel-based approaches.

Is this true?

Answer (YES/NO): NO